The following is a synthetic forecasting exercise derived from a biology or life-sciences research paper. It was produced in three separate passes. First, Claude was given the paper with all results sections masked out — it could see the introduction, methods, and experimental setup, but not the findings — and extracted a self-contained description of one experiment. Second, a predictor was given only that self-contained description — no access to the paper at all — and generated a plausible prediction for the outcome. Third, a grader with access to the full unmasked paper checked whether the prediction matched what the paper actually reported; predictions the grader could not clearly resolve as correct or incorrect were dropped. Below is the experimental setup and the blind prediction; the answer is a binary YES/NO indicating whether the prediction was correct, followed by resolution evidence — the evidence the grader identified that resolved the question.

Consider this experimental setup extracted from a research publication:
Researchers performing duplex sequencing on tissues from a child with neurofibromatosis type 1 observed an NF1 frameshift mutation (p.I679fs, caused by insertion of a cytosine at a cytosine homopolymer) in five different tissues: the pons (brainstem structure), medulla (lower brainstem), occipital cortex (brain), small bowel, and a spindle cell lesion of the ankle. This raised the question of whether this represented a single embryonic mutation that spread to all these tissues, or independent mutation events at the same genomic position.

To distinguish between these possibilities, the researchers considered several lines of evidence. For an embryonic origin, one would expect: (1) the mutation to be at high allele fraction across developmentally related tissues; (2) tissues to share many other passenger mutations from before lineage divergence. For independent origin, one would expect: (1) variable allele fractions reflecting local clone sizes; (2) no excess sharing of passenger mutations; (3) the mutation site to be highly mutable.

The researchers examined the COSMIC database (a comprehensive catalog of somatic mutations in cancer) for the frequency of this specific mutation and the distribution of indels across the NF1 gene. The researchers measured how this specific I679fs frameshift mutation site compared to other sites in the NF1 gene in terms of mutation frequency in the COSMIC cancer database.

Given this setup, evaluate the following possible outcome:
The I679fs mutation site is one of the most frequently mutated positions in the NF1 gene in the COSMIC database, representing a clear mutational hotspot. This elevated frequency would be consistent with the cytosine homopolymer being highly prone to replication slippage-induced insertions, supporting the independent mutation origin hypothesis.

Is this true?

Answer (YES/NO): YES